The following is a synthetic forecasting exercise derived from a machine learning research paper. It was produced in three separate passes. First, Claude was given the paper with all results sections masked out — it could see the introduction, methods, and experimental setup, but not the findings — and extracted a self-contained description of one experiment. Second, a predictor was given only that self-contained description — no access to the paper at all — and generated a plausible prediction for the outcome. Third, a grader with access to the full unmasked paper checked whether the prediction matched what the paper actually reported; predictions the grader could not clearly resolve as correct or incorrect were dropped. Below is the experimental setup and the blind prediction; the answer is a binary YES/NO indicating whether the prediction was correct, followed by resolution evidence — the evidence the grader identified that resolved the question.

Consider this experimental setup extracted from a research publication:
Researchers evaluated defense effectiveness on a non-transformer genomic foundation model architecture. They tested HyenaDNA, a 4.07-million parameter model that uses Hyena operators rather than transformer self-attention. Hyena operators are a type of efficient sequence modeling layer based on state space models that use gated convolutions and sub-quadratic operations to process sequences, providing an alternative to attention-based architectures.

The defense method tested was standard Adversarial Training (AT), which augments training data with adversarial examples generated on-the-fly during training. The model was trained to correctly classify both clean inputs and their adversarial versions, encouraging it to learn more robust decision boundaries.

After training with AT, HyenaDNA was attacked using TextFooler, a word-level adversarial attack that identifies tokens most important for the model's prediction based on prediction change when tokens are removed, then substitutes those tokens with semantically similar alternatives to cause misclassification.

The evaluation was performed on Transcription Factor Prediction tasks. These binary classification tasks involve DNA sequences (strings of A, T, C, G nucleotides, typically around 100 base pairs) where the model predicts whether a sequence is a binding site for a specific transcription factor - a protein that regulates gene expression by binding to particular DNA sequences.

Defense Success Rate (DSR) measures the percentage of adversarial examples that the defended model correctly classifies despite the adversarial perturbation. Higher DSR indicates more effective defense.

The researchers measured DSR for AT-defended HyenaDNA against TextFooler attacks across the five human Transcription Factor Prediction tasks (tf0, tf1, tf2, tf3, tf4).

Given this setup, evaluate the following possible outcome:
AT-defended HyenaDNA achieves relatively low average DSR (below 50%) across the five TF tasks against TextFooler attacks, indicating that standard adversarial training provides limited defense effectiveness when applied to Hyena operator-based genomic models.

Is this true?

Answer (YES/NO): NO